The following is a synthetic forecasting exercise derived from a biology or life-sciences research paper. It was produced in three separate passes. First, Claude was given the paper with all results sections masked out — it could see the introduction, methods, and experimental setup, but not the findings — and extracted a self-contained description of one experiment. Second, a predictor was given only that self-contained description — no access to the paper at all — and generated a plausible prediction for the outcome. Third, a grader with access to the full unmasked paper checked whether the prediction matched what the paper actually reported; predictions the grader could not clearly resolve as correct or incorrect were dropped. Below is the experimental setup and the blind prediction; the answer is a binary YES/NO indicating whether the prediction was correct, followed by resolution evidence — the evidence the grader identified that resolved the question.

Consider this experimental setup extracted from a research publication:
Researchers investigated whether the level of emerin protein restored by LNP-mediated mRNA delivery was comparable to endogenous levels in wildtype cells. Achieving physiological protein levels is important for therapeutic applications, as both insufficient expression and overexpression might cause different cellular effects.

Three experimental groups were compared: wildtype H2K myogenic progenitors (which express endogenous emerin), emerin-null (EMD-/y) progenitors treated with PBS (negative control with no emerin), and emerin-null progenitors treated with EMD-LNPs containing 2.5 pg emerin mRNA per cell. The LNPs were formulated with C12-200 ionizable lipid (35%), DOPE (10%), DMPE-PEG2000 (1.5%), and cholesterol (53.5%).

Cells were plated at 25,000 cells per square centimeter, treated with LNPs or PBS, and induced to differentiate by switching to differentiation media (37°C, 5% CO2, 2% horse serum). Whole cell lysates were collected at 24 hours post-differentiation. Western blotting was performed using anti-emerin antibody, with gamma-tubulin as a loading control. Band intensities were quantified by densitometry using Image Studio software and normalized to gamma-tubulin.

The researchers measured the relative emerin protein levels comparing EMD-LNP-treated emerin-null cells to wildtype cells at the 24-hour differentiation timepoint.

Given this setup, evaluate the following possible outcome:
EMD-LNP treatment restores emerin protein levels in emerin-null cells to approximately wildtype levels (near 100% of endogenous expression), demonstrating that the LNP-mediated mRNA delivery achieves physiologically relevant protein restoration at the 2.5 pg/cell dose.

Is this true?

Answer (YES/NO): NO